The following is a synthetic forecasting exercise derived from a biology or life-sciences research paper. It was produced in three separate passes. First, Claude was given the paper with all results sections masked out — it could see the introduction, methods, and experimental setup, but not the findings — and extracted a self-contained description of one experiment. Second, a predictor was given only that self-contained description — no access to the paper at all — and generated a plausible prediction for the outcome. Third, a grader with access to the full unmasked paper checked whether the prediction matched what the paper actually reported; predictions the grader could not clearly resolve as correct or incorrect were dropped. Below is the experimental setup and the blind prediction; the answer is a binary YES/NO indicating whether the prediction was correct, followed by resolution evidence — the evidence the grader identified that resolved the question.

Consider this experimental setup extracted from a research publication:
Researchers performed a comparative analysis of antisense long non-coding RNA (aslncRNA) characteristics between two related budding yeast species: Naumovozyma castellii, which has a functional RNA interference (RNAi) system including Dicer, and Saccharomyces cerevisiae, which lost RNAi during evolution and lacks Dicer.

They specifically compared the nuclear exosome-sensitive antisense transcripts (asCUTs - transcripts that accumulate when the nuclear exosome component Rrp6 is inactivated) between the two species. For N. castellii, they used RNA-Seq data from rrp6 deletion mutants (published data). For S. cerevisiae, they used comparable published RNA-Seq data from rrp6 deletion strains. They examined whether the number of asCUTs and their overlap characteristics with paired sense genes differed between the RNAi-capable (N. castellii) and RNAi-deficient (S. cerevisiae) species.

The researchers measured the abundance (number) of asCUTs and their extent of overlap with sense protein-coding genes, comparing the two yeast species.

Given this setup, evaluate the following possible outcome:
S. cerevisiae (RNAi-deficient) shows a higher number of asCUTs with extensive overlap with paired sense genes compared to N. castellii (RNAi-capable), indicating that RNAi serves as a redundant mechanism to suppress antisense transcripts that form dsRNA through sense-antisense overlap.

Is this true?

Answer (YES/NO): NO